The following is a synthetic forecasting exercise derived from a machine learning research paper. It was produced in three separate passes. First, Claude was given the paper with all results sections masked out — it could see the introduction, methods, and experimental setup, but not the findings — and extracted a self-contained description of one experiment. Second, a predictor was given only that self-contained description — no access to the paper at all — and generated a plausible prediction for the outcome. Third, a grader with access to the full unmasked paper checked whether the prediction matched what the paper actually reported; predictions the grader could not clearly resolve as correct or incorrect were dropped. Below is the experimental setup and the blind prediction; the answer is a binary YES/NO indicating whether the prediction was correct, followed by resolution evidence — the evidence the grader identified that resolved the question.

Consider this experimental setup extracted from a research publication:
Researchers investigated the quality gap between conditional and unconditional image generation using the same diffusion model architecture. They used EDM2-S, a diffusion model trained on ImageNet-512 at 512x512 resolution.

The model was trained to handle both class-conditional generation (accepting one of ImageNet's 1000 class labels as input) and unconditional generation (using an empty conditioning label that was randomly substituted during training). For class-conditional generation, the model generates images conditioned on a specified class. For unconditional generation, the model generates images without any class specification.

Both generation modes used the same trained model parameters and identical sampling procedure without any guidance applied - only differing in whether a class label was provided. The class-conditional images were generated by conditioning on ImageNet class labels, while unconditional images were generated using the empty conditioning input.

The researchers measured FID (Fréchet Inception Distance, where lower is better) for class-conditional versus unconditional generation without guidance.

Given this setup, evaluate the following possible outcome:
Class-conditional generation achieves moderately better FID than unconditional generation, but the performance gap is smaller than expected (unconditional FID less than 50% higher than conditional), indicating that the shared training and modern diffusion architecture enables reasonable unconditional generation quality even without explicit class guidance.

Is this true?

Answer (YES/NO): NO